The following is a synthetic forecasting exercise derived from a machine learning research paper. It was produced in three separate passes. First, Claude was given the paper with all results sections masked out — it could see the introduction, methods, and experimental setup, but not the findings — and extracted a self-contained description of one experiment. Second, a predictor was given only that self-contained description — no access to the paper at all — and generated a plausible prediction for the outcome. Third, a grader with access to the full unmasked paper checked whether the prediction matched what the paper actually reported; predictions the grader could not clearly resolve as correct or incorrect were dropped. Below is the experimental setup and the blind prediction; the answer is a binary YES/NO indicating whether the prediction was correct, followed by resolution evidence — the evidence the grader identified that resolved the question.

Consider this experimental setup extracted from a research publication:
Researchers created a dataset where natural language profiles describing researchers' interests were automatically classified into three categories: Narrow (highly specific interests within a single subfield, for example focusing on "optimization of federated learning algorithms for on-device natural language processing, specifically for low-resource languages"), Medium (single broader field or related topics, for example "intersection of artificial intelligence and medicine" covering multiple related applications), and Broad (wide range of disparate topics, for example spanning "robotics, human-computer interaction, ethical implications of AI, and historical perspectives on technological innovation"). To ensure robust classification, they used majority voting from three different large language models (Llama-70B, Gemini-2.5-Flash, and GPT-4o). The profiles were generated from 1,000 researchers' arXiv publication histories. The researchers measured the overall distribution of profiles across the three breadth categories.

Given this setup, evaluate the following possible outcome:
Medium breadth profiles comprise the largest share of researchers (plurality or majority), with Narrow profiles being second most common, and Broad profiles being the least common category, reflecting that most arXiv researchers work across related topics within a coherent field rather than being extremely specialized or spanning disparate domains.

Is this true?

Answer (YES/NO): NO